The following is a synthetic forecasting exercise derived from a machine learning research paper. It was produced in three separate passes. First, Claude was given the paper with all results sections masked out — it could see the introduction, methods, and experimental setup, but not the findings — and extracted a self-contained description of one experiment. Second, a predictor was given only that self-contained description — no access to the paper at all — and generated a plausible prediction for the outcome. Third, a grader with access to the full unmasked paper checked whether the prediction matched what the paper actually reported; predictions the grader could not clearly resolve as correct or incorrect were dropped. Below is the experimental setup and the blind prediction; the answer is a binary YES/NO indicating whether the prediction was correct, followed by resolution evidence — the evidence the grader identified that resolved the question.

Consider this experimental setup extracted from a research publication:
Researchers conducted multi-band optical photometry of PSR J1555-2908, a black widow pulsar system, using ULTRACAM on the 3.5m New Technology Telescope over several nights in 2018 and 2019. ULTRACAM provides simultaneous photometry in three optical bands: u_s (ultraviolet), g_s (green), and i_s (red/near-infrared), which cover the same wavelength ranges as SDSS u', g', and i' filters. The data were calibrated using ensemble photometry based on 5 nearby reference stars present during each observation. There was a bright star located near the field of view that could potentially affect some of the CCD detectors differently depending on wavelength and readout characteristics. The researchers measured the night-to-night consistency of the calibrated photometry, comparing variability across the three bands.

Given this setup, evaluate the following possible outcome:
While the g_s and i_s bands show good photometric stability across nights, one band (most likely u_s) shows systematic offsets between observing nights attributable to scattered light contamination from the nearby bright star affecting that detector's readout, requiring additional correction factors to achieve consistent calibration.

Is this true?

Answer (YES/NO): NO